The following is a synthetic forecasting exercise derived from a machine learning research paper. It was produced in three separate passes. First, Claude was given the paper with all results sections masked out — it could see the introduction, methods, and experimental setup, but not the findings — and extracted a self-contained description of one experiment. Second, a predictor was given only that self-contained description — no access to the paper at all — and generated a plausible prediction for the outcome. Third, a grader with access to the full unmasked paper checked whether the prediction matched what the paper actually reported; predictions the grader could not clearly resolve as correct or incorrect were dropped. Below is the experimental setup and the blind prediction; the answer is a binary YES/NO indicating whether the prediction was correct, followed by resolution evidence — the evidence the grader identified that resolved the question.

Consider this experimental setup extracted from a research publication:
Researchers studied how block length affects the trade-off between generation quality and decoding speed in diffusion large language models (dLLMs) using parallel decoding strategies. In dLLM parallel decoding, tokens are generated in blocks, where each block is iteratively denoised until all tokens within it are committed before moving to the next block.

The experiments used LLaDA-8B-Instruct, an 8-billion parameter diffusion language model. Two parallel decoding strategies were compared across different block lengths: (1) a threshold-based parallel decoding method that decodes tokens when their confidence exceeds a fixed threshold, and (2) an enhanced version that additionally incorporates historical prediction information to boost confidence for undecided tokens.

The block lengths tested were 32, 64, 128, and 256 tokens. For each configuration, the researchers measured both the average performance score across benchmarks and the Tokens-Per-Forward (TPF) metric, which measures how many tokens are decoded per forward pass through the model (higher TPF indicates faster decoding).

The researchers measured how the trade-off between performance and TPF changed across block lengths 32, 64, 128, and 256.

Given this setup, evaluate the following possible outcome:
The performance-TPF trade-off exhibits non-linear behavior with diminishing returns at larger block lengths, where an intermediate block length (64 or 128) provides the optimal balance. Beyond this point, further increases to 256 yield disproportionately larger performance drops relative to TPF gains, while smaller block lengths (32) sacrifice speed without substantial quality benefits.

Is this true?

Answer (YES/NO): NO